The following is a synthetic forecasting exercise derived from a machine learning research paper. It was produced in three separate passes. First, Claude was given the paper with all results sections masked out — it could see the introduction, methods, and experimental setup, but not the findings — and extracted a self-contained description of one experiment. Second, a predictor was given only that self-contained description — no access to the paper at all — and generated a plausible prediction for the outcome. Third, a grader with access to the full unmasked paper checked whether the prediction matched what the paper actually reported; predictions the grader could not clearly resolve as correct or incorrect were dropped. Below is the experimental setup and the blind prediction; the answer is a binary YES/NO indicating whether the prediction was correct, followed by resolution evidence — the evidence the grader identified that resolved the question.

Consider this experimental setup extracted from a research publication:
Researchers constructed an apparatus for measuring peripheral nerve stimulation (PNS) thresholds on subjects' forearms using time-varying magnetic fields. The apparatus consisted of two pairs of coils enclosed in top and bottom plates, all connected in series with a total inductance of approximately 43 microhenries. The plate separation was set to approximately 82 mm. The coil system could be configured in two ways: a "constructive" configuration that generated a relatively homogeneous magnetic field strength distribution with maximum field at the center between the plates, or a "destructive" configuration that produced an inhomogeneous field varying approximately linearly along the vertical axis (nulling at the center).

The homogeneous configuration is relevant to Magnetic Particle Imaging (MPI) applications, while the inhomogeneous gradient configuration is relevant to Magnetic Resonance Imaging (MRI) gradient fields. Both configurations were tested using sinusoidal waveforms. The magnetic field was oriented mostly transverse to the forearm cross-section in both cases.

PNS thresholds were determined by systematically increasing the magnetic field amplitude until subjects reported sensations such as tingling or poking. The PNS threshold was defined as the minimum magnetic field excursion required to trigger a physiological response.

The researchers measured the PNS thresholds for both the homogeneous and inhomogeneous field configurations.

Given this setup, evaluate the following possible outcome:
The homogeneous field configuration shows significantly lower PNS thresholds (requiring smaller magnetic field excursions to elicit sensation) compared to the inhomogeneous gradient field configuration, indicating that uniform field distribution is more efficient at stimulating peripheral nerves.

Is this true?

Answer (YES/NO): YES